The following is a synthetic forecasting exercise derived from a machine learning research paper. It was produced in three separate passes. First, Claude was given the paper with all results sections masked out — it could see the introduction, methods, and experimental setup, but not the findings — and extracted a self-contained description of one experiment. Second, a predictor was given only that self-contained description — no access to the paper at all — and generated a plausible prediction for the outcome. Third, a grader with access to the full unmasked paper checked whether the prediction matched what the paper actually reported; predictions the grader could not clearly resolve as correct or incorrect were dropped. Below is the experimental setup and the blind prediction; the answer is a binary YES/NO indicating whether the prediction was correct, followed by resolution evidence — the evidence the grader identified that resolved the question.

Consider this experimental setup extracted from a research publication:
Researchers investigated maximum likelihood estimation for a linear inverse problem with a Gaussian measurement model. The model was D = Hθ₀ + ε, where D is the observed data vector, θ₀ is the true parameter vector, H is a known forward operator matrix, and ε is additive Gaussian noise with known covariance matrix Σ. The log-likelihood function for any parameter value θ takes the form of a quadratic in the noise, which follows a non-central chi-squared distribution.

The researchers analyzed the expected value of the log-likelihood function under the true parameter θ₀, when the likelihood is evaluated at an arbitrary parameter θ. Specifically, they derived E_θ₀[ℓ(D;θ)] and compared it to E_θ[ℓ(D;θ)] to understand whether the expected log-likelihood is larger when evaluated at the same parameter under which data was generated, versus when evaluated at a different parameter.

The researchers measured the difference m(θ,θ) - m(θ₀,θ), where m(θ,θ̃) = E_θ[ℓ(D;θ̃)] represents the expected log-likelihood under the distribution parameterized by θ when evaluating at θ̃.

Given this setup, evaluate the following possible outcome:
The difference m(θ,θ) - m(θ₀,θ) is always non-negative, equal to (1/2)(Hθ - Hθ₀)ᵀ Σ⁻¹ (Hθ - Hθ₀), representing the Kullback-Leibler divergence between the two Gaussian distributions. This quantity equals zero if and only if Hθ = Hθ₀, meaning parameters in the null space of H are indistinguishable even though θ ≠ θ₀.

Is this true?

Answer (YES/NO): YES